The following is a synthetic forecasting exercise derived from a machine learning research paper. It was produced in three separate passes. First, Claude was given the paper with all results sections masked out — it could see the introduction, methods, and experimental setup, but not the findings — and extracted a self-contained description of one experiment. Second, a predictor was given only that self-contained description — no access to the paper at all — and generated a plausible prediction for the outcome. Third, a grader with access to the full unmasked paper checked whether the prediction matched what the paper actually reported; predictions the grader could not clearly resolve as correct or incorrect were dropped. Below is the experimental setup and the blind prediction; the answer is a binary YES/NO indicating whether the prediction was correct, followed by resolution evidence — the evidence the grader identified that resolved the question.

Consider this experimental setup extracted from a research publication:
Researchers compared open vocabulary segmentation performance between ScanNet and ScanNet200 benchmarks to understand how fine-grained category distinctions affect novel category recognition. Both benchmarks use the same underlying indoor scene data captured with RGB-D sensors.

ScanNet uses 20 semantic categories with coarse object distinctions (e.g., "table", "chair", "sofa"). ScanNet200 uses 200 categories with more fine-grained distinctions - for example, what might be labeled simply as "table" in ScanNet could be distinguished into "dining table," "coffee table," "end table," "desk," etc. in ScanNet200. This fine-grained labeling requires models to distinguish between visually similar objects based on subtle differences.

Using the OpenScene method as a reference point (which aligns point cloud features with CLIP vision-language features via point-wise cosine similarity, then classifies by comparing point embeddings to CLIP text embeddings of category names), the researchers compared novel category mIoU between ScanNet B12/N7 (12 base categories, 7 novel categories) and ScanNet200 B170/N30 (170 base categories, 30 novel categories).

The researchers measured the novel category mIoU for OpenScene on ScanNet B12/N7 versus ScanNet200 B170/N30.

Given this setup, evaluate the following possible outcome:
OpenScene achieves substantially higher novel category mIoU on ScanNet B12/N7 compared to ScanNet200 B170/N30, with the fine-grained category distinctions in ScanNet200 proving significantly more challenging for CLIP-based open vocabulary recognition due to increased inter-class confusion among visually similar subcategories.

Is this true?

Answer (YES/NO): YES